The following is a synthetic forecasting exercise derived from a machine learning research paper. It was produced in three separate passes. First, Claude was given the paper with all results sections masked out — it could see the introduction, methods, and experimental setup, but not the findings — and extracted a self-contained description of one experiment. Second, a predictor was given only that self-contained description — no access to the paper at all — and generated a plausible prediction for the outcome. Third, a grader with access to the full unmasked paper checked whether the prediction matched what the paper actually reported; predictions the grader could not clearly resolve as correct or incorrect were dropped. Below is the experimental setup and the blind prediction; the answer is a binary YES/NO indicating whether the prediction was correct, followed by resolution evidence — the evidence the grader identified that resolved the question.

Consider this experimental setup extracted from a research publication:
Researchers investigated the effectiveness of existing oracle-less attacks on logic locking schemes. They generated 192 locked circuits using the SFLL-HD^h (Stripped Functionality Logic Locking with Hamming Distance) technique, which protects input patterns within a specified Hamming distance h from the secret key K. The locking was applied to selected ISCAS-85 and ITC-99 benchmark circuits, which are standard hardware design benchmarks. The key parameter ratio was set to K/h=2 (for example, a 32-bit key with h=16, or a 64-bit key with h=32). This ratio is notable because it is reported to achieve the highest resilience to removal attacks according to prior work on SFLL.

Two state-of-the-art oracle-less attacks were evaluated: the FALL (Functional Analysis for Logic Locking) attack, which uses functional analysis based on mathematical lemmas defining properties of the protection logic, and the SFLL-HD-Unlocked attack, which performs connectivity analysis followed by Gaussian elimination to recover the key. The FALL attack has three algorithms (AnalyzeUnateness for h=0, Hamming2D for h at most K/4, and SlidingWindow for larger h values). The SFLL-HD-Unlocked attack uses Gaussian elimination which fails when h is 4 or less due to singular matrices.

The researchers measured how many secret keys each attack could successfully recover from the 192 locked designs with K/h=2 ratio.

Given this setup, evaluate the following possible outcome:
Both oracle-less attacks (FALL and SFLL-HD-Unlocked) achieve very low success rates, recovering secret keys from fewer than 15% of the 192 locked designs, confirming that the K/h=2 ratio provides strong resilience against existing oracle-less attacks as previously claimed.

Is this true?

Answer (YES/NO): YES